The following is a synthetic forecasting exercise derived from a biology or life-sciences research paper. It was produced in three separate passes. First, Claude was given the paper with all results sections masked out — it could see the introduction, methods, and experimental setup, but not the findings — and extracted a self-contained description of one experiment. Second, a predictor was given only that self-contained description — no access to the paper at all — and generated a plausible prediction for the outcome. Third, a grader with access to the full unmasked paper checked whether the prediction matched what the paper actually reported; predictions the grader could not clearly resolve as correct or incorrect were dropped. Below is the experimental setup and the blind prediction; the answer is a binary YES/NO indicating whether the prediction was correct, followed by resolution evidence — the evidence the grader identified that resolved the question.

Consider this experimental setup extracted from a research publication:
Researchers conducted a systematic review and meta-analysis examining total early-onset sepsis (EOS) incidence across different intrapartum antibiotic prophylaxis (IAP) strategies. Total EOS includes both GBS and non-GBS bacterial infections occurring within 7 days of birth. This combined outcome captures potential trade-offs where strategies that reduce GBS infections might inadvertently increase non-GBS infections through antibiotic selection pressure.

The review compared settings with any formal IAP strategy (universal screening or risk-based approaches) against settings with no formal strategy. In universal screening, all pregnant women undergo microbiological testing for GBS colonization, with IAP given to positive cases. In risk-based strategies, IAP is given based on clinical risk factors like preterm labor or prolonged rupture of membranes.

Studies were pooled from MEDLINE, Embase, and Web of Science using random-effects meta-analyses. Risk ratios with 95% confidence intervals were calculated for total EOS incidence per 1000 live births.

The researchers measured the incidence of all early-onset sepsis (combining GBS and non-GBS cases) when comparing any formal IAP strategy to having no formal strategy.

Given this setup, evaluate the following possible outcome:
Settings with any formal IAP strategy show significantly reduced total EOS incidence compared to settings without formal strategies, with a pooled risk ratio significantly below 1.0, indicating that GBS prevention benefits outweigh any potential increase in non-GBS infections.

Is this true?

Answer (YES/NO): YES